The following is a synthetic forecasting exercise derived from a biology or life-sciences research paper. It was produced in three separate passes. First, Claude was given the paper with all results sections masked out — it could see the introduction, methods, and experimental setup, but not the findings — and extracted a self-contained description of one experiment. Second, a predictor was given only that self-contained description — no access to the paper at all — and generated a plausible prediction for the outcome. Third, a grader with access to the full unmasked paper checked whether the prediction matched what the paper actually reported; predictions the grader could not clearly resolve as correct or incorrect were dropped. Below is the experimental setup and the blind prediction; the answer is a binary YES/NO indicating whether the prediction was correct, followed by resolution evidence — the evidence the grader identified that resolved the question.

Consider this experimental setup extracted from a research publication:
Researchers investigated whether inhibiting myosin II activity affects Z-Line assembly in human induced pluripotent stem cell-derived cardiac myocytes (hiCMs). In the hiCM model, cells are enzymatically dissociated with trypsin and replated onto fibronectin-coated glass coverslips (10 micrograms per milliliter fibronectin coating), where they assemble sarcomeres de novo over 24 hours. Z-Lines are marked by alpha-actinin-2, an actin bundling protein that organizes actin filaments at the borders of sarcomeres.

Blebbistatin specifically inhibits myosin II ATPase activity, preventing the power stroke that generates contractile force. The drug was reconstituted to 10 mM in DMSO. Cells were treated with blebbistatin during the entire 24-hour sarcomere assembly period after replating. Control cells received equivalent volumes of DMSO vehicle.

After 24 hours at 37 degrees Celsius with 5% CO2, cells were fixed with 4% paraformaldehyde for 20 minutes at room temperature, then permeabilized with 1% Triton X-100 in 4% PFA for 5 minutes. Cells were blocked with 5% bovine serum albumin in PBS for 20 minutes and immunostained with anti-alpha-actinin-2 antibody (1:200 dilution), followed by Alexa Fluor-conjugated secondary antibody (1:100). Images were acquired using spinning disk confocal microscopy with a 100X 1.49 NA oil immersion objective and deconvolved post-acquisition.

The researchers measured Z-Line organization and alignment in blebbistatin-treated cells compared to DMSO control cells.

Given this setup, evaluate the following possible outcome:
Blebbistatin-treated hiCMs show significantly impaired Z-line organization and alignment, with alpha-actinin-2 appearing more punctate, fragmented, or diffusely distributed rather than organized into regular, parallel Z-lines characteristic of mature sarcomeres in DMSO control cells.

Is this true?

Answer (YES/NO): YES